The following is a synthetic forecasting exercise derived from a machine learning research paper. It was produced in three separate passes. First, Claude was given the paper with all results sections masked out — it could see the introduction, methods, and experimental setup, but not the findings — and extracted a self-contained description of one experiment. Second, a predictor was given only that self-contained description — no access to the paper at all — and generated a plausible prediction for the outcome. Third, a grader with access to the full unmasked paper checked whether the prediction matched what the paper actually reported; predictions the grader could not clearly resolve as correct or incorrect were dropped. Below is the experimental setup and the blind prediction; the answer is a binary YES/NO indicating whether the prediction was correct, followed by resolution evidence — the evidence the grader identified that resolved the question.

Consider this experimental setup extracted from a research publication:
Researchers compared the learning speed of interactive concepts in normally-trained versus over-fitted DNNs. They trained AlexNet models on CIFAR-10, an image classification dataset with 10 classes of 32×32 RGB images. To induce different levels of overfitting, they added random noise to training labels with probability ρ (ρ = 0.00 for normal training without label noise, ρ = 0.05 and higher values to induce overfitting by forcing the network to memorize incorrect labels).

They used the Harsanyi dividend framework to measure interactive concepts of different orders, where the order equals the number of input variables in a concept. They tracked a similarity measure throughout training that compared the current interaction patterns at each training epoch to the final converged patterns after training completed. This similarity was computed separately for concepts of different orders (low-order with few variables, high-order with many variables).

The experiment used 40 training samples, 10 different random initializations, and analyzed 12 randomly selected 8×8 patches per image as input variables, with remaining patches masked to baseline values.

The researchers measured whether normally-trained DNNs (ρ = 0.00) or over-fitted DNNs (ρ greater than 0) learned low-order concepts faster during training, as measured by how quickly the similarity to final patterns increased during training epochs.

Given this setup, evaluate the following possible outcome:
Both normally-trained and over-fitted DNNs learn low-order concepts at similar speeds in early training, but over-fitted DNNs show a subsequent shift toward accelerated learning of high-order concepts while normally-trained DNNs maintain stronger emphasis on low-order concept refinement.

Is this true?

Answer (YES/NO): NO